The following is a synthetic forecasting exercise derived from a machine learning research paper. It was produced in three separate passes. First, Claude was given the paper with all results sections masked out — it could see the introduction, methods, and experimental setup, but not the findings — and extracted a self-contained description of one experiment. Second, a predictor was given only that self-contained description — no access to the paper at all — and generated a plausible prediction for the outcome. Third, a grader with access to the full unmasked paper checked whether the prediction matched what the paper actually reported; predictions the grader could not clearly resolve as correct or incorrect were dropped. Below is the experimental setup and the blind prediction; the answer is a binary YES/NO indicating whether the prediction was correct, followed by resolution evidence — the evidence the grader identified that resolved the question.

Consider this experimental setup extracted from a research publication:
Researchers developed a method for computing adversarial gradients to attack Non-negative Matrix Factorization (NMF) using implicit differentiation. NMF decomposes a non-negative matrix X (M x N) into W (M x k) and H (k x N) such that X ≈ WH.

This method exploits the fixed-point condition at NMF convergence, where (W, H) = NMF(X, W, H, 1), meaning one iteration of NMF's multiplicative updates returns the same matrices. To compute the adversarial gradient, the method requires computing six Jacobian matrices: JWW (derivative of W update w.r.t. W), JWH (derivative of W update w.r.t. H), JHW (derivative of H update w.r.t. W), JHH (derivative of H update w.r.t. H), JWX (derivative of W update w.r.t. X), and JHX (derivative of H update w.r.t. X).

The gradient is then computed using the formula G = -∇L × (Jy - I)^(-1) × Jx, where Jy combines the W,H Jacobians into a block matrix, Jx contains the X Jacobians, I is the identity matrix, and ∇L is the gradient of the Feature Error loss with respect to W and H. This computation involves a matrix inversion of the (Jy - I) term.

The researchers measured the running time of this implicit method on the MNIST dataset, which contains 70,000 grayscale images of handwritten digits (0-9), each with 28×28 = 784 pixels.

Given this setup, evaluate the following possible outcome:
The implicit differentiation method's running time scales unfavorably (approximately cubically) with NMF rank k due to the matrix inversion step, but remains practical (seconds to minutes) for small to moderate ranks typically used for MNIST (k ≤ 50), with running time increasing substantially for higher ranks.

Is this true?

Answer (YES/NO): NO